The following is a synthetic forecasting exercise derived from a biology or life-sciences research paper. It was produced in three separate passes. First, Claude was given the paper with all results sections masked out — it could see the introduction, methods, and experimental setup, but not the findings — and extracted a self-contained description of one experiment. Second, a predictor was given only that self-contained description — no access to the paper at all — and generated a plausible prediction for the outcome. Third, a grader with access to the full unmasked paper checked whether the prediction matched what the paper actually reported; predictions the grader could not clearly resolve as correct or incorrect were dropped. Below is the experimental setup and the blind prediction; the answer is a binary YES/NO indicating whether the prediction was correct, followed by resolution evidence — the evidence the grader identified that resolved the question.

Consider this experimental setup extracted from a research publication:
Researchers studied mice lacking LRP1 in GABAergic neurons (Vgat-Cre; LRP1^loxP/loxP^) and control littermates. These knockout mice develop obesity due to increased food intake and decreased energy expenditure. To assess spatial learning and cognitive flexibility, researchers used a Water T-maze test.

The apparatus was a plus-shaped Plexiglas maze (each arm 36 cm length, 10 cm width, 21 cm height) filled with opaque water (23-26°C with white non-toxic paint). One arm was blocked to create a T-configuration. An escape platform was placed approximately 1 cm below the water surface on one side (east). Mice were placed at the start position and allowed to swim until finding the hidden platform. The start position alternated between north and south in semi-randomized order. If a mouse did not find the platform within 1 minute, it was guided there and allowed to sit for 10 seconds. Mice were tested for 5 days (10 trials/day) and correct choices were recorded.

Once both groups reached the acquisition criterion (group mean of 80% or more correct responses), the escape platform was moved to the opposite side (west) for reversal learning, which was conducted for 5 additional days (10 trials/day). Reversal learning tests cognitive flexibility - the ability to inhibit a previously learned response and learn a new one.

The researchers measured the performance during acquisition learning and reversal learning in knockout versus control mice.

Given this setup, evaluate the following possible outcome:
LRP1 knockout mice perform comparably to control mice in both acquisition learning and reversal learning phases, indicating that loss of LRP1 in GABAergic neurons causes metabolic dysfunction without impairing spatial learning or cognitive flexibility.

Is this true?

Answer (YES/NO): NO